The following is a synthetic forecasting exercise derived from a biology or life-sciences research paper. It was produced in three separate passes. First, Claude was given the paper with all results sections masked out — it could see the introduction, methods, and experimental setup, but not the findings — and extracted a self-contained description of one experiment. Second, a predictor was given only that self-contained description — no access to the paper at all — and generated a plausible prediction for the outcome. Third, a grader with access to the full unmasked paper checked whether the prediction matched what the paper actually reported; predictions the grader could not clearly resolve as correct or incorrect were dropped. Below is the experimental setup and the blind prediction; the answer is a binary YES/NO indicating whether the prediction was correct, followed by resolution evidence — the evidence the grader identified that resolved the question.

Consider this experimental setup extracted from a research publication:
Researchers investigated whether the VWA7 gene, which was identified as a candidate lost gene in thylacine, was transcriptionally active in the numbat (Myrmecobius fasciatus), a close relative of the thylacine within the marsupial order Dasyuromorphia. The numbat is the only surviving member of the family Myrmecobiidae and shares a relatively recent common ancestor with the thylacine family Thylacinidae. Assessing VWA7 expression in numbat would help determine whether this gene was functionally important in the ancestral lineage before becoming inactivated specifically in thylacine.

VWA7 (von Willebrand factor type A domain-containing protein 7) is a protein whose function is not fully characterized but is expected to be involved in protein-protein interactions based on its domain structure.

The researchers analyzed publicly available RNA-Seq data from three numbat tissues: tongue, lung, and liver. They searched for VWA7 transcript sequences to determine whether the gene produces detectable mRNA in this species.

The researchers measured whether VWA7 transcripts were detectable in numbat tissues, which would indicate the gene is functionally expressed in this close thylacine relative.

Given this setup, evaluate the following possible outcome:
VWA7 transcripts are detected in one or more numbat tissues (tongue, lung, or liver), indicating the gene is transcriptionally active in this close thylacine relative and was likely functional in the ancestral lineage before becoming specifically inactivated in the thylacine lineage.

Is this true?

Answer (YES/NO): NO